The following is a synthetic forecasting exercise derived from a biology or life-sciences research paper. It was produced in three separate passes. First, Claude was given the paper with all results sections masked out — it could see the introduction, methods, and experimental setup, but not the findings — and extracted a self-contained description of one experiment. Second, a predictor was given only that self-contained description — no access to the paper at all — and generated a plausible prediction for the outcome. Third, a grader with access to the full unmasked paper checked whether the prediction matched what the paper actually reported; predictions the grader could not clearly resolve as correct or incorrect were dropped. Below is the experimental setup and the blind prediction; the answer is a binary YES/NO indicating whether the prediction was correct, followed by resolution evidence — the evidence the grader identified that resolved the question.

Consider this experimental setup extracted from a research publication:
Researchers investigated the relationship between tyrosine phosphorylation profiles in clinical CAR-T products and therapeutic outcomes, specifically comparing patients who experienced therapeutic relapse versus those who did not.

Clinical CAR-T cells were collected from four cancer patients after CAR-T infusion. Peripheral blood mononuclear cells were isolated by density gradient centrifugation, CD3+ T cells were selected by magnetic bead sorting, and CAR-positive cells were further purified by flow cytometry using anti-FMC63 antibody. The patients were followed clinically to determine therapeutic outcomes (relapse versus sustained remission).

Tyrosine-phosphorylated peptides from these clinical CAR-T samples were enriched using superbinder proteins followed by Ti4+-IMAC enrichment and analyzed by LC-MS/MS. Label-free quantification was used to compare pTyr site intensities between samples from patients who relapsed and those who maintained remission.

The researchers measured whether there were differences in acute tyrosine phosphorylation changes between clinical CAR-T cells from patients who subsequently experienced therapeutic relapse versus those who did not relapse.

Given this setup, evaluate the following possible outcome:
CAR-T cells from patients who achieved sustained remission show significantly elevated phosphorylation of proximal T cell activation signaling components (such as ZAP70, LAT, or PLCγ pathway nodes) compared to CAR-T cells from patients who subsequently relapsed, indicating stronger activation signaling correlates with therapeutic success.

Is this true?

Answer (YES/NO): NO